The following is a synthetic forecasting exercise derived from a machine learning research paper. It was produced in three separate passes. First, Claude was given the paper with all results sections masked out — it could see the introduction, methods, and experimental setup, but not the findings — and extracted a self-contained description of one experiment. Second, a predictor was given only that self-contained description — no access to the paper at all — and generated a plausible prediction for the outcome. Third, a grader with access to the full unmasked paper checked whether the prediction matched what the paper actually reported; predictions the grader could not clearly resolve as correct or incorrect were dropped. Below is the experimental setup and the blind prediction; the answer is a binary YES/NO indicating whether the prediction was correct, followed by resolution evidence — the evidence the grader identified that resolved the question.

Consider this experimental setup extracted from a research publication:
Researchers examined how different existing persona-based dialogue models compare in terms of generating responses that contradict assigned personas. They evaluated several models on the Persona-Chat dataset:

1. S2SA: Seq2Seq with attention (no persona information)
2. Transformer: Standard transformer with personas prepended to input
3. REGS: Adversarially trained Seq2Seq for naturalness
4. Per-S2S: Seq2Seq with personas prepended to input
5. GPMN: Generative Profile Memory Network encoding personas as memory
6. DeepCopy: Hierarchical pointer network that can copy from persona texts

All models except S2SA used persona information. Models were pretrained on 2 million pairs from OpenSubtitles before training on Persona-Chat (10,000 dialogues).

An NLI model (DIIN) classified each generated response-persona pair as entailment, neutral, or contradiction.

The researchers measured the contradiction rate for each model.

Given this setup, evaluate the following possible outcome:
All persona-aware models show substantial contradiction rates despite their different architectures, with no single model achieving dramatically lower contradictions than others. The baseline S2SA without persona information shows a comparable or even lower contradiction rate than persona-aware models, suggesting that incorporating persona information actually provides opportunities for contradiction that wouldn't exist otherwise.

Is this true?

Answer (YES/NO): NO